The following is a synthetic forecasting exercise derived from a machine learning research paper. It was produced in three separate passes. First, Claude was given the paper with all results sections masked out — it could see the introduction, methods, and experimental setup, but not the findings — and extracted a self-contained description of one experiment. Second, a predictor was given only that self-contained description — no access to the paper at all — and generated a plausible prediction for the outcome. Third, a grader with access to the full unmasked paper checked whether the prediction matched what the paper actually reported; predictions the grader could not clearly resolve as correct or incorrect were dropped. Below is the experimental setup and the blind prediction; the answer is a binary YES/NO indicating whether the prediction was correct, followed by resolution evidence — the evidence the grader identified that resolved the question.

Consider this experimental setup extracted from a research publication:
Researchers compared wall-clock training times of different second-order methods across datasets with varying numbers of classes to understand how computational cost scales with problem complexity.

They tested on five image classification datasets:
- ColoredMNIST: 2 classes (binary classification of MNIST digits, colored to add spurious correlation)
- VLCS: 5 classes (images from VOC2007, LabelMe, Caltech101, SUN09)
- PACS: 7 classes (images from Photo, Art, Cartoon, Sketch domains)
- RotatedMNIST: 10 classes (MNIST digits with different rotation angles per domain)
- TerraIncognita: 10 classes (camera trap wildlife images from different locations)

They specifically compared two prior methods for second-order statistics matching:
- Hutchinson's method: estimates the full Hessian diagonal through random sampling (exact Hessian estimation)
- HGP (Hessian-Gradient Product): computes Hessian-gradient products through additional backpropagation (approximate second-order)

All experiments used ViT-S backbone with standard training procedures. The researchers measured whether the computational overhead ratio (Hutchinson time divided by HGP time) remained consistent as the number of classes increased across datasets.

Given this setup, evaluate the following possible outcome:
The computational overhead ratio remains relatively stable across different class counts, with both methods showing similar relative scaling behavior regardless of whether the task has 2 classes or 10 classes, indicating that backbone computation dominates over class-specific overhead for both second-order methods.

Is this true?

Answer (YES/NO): YES